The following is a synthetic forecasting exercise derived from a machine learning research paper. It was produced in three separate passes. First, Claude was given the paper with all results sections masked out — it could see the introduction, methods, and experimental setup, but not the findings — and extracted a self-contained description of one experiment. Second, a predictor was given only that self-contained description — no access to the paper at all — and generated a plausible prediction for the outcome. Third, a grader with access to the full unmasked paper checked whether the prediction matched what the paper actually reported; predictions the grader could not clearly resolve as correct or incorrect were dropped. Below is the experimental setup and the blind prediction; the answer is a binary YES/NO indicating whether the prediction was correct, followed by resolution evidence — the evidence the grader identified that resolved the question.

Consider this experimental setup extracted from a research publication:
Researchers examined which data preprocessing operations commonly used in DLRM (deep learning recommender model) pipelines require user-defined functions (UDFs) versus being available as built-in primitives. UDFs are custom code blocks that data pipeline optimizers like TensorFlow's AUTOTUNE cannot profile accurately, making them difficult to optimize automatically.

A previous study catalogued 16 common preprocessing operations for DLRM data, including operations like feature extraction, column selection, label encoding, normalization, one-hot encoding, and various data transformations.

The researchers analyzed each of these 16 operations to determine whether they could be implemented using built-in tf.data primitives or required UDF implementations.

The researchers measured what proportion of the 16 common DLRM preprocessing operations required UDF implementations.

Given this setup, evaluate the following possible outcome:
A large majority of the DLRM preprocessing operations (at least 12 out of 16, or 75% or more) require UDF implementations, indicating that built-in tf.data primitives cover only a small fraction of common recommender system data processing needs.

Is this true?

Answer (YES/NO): YES